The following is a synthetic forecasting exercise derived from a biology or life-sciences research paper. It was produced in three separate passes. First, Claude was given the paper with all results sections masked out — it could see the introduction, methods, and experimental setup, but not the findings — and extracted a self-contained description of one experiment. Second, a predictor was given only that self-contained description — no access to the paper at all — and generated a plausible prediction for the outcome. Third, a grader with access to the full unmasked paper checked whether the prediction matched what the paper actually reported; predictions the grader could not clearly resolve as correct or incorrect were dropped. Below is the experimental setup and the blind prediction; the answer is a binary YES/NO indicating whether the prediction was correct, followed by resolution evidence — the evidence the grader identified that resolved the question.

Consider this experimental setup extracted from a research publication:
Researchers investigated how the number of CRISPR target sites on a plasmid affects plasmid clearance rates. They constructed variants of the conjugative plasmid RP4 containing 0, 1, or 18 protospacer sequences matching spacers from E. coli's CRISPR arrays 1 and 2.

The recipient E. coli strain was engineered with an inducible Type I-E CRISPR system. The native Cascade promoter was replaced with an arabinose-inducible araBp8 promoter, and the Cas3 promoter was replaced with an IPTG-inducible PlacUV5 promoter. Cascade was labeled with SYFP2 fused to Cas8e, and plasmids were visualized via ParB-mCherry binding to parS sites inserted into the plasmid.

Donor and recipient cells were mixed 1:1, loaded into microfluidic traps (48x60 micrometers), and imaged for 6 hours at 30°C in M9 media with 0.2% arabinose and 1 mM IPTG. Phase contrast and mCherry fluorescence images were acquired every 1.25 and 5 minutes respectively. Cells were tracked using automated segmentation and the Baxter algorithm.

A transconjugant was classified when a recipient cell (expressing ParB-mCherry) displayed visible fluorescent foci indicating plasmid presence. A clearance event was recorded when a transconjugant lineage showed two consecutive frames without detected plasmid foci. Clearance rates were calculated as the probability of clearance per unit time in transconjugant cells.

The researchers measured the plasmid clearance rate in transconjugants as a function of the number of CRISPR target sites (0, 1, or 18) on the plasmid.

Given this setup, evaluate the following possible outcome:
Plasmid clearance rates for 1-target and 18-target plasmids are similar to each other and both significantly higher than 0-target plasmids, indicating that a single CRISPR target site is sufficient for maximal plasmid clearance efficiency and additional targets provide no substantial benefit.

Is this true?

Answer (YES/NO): NO